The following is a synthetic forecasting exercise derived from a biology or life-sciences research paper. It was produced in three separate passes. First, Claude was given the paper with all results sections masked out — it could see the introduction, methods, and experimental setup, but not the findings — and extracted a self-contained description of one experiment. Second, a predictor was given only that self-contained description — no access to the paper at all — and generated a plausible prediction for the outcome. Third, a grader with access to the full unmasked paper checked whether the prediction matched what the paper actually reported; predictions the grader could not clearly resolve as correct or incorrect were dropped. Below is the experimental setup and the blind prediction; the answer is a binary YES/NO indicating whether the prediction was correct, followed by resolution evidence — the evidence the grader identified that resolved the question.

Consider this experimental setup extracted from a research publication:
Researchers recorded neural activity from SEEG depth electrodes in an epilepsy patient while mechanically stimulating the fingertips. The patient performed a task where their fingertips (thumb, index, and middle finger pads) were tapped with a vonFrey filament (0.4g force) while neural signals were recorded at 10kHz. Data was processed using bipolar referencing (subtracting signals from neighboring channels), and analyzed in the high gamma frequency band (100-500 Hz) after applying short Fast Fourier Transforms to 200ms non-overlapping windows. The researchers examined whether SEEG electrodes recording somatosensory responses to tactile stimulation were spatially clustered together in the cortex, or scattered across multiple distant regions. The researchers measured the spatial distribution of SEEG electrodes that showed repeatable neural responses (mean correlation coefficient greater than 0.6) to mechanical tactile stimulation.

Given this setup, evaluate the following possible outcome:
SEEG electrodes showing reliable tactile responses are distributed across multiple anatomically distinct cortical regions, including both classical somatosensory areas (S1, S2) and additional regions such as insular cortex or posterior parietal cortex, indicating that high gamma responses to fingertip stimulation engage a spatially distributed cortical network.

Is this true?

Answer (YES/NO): NO